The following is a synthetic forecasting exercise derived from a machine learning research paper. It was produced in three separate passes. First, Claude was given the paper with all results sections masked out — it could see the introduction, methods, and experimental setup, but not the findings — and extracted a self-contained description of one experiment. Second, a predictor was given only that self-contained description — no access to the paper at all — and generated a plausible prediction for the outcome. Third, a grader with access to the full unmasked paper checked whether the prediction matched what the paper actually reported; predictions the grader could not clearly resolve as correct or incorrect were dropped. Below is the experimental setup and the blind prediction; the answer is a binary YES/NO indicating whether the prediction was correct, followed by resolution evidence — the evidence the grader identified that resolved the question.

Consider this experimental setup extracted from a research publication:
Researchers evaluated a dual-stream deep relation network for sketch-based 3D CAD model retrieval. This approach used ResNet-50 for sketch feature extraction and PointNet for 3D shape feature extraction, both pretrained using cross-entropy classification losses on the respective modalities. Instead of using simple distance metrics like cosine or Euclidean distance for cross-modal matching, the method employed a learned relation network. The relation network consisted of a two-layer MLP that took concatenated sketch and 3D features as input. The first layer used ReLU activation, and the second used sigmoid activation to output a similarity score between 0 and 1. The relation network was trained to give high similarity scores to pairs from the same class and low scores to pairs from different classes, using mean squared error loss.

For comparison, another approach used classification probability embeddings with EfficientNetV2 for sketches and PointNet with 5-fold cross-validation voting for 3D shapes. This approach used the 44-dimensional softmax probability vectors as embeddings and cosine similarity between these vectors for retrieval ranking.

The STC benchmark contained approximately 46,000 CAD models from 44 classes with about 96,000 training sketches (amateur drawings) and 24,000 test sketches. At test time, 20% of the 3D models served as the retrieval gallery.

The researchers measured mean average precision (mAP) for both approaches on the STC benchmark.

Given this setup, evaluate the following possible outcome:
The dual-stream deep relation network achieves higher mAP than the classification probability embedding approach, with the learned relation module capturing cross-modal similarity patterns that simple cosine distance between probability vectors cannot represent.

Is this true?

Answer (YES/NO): NO